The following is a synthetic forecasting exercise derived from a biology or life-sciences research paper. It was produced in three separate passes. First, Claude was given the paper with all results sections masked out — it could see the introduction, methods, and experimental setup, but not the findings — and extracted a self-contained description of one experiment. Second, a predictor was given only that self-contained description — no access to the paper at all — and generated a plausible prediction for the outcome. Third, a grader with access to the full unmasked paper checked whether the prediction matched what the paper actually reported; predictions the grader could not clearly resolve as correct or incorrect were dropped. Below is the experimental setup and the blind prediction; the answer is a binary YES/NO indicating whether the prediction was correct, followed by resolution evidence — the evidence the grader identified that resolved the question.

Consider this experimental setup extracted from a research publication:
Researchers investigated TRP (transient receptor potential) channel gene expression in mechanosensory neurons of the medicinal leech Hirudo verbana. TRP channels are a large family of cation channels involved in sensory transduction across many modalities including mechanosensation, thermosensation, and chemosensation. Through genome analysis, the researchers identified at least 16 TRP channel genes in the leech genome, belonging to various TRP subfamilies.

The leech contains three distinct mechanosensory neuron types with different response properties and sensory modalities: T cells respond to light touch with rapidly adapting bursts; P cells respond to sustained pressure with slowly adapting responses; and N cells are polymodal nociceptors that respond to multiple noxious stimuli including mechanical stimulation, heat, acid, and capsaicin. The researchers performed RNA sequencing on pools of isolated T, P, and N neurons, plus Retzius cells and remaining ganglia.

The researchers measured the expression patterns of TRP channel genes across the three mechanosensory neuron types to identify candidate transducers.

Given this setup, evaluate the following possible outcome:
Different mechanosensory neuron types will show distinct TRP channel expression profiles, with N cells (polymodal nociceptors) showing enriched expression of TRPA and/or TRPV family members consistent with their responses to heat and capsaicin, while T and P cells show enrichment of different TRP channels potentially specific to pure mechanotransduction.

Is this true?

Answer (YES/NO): NO